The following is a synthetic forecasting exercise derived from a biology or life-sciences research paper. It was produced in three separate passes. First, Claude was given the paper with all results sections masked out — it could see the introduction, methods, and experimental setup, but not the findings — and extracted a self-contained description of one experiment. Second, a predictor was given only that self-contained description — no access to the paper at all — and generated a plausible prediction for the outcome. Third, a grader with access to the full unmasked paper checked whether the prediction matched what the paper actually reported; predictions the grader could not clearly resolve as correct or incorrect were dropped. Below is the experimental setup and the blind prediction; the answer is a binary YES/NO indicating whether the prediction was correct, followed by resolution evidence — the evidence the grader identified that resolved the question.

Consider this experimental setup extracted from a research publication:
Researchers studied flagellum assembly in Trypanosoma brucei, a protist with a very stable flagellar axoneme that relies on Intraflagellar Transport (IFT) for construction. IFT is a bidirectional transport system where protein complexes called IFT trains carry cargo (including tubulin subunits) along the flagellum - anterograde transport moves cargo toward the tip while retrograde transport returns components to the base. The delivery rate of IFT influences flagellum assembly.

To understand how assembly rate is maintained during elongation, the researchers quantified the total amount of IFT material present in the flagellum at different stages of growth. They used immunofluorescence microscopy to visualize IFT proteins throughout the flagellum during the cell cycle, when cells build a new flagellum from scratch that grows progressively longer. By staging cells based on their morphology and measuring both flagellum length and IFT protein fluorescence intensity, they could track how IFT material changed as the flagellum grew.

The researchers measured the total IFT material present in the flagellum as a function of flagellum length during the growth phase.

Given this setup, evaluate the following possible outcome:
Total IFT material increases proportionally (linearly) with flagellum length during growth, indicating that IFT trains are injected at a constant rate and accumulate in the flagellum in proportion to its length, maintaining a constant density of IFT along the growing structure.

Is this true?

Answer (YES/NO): YES